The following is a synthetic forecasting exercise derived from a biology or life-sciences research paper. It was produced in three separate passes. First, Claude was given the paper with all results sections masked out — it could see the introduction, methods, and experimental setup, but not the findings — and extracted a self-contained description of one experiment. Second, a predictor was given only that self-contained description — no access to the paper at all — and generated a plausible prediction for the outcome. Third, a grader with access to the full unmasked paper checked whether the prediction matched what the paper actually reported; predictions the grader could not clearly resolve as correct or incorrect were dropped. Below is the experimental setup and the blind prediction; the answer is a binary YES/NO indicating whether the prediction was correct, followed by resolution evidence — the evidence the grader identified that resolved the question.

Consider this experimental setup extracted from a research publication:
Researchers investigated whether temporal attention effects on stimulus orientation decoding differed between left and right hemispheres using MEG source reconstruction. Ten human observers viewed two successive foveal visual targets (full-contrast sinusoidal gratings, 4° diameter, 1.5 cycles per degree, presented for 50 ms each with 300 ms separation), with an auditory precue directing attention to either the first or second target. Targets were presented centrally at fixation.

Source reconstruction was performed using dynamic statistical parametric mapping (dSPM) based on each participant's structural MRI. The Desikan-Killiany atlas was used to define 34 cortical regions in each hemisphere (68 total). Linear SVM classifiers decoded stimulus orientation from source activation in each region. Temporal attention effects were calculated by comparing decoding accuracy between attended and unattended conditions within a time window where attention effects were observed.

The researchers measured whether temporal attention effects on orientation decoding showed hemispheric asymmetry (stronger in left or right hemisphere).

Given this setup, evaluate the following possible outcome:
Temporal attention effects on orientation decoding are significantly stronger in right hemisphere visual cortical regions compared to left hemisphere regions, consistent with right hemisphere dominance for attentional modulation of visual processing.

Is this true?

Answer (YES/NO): NO